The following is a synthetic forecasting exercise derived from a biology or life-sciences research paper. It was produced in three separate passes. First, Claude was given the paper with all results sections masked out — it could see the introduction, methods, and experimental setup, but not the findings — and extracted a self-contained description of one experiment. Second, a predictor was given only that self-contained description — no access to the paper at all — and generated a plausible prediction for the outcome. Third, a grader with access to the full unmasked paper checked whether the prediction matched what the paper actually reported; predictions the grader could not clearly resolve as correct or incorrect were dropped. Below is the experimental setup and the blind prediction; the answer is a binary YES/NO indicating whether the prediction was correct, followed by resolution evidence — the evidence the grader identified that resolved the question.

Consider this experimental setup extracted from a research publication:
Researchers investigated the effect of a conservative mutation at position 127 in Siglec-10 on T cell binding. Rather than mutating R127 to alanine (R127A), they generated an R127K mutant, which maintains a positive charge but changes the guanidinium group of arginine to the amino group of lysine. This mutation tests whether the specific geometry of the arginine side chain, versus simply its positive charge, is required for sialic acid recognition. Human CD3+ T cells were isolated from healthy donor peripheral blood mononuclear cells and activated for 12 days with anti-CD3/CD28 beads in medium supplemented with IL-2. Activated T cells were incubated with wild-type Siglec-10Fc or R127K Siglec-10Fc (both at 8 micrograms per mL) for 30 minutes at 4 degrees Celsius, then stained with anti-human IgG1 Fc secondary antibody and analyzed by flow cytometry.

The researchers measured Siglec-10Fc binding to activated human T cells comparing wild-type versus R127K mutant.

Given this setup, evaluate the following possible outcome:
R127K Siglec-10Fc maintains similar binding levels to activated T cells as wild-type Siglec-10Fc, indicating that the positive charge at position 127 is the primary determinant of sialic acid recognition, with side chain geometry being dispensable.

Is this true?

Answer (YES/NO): NO